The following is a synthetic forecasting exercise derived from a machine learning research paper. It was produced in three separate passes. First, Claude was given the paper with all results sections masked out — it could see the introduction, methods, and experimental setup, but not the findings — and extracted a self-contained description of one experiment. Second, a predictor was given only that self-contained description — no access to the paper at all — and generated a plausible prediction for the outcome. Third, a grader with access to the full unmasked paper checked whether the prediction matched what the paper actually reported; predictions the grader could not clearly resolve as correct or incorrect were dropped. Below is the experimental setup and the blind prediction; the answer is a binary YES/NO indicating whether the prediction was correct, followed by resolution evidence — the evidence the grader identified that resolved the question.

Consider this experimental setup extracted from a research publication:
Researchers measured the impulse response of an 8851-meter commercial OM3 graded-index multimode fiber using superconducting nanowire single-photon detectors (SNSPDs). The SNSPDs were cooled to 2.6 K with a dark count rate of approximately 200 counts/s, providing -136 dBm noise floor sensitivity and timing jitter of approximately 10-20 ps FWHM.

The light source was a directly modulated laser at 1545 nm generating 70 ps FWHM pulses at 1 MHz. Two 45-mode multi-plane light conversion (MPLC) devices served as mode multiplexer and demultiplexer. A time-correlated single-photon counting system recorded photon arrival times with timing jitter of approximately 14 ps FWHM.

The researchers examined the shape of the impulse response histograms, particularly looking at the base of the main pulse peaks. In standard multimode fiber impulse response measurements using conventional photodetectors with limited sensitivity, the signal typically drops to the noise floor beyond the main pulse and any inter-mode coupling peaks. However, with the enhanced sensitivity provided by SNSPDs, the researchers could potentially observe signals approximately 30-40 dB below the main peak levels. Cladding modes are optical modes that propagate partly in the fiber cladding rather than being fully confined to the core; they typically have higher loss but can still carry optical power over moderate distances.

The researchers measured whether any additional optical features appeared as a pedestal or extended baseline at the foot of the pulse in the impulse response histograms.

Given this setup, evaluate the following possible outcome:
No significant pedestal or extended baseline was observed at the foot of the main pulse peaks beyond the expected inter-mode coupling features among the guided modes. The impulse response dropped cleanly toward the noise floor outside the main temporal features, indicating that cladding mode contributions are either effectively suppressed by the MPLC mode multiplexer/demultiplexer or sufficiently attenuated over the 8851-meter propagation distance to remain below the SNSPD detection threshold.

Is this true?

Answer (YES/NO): NO